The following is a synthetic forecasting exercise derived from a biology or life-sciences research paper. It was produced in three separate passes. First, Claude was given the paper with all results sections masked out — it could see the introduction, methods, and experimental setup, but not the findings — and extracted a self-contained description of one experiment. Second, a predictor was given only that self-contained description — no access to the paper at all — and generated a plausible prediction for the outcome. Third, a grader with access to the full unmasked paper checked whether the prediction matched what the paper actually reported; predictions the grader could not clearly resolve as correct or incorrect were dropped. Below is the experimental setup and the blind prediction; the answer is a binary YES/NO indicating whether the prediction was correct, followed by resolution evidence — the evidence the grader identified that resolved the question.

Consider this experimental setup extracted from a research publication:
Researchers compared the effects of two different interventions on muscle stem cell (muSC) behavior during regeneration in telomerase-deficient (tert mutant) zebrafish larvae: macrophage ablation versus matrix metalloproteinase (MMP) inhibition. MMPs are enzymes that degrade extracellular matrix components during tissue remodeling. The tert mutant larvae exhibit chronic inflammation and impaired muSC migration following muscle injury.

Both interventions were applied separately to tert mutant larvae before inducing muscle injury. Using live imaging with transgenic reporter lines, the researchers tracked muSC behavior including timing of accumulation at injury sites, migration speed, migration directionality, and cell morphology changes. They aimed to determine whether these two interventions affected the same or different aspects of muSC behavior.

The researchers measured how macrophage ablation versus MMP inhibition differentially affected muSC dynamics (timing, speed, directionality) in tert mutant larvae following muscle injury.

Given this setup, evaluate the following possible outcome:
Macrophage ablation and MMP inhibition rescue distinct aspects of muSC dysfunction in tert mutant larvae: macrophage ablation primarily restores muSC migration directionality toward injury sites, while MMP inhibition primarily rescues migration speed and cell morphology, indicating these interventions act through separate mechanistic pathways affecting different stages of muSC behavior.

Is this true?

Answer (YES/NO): NO